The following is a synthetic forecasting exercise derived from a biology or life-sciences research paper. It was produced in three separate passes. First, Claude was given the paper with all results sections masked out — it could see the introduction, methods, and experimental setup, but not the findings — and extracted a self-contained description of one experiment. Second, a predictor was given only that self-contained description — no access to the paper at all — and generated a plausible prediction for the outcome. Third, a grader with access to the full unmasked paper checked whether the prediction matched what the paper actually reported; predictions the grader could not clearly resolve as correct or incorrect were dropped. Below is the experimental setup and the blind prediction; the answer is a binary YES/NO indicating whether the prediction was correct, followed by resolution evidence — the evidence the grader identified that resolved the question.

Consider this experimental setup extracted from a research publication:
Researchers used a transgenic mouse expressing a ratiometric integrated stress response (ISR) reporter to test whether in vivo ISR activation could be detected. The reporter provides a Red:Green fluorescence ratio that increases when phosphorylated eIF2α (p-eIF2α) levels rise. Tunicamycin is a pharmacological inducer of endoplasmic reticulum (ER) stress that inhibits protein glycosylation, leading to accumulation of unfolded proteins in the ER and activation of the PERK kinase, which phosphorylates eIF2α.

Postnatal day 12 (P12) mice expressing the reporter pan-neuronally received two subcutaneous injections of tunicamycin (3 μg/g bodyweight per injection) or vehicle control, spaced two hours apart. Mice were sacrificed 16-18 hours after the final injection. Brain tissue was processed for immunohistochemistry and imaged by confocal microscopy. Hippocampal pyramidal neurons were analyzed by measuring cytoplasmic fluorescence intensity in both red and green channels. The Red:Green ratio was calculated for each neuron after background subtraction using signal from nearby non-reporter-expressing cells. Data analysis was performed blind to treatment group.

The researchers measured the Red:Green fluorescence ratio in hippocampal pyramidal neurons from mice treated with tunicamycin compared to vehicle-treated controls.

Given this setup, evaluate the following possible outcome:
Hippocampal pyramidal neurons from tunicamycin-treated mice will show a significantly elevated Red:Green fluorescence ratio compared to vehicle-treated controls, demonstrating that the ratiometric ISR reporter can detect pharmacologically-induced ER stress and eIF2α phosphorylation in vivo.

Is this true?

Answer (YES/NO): NO